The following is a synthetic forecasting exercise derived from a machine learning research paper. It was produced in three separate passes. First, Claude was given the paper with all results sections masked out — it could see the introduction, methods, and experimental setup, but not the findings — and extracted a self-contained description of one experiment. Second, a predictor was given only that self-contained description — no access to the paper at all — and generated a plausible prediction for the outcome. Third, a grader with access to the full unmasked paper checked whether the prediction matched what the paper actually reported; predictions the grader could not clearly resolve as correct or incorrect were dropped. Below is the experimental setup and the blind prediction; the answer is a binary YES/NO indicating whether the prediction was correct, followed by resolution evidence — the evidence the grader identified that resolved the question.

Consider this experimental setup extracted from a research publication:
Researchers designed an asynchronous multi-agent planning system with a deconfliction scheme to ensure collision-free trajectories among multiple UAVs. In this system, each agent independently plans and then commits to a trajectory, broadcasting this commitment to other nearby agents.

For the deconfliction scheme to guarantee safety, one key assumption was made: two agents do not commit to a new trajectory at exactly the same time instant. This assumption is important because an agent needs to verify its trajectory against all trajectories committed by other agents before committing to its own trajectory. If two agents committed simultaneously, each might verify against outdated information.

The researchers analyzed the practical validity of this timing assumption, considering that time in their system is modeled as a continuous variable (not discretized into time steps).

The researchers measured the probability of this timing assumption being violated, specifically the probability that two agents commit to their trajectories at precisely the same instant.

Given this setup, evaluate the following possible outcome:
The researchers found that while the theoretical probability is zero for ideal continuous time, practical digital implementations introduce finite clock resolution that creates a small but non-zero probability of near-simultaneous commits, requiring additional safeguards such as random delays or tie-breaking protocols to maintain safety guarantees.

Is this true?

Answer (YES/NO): NO